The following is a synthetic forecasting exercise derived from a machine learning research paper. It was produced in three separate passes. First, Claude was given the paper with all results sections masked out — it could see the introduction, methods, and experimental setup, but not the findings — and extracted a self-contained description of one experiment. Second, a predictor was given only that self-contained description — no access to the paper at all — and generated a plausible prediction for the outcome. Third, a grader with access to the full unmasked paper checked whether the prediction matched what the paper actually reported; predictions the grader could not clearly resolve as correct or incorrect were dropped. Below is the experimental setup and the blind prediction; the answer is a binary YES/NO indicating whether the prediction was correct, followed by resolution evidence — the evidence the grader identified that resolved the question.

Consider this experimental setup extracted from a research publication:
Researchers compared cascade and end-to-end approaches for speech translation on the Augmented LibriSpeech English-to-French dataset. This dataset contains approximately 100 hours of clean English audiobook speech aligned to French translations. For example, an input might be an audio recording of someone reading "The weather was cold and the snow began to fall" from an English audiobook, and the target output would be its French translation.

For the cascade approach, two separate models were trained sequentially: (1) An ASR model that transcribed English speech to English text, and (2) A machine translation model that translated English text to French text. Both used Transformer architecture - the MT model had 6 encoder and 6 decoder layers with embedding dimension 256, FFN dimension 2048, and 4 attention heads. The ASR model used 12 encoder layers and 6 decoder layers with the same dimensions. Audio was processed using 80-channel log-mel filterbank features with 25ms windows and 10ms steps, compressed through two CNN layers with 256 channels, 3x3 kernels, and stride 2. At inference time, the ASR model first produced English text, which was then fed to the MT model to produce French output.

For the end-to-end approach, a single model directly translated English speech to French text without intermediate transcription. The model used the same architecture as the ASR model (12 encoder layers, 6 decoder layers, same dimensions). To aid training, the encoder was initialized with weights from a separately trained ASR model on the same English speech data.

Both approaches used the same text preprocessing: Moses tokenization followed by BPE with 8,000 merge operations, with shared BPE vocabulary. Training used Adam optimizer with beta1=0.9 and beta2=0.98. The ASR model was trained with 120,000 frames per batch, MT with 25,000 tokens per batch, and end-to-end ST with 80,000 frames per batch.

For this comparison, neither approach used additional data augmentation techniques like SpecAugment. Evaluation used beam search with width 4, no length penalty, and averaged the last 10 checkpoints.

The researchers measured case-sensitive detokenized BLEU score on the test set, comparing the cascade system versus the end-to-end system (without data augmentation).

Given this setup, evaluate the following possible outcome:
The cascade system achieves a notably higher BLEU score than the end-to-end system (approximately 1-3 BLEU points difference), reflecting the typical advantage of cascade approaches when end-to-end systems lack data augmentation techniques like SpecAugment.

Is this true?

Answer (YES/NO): NO